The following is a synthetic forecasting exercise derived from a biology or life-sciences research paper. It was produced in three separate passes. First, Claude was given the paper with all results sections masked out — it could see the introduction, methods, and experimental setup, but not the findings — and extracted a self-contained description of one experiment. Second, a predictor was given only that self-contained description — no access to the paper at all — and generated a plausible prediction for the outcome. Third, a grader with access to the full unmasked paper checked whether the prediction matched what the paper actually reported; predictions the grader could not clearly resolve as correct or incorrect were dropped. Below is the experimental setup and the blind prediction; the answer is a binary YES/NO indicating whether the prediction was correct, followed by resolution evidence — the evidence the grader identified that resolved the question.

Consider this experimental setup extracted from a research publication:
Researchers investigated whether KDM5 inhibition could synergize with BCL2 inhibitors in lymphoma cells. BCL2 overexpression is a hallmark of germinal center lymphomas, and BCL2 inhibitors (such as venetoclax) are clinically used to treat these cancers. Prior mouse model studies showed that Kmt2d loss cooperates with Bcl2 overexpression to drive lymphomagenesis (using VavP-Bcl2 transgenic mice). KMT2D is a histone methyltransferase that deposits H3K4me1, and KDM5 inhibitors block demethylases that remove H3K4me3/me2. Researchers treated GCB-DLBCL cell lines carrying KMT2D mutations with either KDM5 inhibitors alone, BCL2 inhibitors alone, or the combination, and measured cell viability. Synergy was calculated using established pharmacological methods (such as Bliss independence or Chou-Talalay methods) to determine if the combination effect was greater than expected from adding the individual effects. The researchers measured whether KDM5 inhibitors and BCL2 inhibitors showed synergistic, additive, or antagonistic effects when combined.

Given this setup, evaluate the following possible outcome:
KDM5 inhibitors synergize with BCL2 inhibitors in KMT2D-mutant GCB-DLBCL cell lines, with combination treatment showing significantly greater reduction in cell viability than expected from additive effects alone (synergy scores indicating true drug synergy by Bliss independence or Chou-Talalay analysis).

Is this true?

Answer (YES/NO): NO